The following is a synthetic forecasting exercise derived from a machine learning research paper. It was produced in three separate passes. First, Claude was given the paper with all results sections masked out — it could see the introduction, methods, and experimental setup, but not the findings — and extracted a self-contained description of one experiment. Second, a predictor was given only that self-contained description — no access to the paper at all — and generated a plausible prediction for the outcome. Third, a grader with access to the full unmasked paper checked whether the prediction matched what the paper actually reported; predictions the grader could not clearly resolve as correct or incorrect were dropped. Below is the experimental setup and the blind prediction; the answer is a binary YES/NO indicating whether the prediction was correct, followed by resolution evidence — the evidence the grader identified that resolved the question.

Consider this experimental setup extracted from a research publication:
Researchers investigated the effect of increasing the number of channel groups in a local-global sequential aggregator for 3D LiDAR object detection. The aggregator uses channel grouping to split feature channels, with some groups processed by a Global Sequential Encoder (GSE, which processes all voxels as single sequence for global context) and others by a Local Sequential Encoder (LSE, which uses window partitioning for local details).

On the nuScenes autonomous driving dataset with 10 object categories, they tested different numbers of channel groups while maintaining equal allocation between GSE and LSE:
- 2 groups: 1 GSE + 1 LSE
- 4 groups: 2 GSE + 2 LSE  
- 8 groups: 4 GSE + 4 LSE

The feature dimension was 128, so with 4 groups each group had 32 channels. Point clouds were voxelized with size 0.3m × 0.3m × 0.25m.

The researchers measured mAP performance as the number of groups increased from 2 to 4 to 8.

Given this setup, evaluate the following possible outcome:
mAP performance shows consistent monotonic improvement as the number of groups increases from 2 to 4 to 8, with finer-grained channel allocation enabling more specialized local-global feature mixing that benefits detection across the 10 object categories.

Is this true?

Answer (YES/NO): NO